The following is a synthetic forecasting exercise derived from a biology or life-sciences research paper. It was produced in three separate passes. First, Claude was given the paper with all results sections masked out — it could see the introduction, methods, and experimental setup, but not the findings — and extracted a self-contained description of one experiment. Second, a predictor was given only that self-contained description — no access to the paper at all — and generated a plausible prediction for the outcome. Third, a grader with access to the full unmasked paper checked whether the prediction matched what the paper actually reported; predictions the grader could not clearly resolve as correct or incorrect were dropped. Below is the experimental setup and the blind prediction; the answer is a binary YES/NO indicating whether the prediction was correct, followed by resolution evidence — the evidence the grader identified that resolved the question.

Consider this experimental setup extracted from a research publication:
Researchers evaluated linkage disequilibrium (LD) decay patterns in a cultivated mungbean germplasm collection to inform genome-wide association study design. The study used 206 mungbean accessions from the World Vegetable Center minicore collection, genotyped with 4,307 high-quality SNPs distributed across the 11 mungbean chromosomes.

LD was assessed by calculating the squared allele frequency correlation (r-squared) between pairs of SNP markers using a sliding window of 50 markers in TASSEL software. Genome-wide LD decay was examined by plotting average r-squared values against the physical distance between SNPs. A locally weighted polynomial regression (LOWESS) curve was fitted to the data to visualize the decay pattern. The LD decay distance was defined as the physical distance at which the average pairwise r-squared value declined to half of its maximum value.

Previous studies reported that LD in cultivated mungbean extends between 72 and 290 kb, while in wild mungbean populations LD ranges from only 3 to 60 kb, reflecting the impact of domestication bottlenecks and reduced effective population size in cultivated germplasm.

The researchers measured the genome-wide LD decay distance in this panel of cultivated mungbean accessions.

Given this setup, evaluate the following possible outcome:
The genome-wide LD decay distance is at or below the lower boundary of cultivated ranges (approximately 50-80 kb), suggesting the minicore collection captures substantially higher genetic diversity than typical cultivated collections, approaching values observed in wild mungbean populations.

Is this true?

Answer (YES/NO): NO